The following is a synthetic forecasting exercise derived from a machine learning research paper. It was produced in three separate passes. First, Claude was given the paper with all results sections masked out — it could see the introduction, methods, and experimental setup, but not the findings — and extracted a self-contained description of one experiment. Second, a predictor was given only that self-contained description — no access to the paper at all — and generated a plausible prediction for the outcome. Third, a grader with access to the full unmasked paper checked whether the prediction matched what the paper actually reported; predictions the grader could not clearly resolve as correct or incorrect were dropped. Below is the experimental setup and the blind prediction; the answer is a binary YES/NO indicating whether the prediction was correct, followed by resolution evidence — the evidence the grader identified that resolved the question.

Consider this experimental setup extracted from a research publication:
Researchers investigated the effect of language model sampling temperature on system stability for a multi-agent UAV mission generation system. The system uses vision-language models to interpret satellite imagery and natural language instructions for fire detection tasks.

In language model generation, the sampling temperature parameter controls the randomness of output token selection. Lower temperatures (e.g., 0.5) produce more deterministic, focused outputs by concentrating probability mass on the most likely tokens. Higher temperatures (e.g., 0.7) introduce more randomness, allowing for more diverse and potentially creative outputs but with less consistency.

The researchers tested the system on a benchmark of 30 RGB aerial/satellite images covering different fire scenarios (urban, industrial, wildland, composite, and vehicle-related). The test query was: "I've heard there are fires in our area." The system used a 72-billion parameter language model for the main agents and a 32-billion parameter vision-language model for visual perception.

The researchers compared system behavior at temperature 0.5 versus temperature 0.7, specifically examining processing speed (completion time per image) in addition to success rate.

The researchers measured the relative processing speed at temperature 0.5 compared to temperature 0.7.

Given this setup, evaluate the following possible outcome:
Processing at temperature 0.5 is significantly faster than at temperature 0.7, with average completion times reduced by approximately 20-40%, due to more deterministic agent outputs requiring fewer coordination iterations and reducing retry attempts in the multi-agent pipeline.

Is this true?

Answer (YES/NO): NO